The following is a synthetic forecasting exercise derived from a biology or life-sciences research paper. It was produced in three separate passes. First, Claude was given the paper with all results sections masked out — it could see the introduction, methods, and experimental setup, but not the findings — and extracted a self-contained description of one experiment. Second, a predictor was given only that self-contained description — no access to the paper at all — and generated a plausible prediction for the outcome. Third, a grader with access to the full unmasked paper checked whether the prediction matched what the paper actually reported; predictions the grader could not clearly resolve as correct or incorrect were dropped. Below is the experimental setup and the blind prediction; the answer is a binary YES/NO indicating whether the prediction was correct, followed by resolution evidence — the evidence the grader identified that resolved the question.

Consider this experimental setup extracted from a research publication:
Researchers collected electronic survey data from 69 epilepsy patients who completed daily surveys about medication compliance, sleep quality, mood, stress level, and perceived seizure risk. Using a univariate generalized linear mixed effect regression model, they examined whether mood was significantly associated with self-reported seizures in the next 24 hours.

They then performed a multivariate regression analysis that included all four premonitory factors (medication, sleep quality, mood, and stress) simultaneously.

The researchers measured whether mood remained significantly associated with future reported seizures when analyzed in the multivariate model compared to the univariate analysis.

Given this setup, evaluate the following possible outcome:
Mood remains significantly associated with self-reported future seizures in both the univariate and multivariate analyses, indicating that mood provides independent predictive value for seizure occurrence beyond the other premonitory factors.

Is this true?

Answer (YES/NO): NO